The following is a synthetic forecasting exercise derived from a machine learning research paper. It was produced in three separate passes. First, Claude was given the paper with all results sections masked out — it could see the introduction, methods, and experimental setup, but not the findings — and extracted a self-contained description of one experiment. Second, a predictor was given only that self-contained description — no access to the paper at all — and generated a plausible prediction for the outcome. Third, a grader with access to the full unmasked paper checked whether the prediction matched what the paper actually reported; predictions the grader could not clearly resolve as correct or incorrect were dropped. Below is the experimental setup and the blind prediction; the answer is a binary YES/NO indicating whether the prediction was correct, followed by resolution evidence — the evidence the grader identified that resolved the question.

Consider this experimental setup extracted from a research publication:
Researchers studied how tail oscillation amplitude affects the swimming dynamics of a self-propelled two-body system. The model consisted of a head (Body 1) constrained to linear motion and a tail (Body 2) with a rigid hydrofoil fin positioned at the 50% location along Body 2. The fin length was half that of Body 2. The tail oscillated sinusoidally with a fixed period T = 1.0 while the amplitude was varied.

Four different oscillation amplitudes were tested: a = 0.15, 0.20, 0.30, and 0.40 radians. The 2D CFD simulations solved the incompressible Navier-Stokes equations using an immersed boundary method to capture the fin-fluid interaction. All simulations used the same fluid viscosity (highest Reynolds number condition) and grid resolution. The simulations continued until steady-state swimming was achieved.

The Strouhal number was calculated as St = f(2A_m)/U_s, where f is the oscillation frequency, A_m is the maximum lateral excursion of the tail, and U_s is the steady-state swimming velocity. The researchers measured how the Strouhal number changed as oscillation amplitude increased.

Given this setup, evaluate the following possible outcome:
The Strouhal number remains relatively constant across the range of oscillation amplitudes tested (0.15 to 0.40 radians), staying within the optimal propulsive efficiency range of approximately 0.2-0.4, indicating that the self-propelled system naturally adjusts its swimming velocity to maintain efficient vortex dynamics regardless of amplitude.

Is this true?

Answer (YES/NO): NO